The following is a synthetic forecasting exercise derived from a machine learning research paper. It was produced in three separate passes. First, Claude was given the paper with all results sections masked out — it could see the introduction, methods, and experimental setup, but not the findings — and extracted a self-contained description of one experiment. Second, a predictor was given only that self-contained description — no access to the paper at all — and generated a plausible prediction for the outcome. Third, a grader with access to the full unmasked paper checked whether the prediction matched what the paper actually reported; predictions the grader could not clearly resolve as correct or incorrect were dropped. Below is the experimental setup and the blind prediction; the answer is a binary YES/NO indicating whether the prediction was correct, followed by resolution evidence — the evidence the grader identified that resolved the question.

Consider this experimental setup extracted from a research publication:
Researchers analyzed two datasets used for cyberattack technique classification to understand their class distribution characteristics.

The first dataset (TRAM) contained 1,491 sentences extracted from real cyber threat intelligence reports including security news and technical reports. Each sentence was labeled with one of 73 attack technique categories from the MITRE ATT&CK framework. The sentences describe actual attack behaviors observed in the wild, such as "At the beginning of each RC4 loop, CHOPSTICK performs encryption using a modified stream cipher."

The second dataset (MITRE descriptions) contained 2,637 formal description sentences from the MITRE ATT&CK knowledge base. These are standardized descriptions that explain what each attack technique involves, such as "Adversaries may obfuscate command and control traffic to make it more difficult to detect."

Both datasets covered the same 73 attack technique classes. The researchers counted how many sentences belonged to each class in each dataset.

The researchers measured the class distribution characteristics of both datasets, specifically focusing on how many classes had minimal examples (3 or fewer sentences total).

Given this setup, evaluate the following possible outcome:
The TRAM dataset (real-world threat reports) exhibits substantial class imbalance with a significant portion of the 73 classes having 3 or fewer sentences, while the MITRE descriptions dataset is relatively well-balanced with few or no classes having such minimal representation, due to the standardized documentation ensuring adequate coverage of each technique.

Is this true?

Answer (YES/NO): YES